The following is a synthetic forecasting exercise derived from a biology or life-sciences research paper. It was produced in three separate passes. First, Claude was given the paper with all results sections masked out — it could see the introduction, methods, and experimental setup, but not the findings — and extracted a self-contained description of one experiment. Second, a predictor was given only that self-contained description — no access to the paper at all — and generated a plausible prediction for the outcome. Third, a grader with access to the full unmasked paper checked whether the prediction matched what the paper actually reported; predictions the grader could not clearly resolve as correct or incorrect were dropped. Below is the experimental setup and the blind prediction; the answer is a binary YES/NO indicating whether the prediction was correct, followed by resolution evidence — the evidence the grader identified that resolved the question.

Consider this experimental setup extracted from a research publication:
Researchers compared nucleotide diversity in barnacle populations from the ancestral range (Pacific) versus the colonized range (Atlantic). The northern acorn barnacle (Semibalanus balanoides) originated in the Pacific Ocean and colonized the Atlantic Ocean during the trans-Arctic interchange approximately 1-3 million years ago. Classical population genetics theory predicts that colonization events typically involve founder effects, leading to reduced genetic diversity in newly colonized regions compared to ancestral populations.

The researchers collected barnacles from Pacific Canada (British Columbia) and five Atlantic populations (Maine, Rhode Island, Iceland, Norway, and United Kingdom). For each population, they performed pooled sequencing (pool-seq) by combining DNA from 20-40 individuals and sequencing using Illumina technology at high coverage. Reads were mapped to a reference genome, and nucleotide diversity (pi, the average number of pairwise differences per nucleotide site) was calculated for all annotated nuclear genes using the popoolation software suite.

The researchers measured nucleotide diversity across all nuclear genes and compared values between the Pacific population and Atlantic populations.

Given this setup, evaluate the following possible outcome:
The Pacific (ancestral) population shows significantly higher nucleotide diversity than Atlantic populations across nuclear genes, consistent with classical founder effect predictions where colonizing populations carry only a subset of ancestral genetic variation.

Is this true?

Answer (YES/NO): NO